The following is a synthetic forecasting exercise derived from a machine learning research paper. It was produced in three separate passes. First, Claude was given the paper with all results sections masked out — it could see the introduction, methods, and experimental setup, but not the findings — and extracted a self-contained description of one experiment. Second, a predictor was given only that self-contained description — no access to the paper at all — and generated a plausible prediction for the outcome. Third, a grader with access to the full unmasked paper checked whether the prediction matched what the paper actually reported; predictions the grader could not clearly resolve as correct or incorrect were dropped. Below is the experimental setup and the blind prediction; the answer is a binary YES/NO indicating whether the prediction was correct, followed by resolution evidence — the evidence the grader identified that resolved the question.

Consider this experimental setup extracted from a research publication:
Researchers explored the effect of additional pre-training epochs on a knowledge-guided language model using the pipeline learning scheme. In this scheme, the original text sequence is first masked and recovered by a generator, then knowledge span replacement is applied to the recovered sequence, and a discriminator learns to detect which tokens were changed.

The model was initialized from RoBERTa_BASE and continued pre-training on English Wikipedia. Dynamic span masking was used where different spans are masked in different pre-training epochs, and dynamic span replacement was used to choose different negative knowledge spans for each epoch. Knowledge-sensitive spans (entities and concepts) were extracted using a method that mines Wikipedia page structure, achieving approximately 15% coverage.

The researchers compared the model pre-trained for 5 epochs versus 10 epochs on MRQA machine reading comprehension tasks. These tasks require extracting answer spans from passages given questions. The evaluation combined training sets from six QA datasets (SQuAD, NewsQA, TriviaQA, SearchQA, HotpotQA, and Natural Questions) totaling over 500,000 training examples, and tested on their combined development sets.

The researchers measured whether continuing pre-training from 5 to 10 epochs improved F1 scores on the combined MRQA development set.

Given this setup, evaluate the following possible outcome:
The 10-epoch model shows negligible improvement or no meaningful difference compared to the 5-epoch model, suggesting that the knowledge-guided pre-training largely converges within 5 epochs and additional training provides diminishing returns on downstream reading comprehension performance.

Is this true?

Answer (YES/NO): YES